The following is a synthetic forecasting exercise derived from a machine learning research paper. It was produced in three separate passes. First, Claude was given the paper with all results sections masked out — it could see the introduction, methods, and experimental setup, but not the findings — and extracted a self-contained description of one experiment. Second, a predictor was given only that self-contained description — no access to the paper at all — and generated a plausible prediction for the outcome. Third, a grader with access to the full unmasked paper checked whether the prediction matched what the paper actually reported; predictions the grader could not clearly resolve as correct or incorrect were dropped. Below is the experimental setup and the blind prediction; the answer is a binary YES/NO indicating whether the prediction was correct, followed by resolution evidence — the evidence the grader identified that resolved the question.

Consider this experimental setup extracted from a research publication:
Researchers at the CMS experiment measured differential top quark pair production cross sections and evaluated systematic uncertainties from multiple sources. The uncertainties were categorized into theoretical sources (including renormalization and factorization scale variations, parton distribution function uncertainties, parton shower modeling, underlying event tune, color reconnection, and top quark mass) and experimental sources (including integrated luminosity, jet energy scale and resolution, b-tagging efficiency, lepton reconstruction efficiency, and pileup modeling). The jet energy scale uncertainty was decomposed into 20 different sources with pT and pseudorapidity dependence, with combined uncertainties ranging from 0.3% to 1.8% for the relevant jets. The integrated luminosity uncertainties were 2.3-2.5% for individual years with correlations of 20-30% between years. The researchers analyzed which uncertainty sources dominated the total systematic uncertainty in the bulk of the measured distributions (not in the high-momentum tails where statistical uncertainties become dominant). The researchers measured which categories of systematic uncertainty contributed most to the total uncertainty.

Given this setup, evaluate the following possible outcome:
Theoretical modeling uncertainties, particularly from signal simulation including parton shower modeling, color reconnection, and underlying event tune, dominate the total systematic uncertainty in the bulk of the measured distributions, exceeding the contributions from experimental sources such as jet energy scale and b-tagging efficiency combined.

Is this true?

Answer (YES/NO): NO